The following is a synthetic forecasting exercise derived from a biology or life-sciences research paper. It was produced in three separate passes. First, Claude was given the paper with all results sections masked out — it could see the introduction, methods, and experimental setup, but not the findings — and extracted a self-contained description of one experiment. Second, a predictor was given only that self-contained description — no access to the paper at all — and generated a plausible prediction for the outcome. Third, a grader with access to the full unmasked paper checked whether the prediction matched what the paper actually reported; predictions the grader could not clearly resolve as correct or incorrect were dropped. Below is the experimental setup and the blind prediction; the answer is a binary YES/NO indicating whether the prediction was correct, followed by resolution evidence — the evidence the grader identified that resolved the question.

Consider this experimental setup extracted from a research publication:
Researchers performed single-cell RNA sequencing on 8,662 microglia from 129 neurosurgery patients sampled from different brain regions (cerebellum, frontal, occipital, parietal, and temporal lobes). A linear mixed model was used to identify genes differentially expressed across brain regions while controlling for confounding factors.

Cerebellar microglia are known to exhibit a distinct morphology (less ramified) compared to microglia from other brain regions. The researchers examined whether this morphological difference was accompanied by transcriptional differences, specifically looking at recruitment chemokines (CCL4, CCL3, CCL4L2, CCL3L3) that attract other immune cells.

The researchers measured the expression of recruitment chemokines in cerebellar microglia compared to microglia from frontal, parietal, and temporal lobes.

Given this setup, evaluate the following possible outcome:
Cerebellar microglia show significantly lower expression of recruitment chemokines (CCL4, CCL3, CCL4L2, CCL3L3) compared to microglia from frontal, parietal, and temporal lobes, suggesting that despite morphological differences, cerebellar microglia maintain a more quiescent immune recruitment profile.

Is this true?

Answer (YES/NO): NO